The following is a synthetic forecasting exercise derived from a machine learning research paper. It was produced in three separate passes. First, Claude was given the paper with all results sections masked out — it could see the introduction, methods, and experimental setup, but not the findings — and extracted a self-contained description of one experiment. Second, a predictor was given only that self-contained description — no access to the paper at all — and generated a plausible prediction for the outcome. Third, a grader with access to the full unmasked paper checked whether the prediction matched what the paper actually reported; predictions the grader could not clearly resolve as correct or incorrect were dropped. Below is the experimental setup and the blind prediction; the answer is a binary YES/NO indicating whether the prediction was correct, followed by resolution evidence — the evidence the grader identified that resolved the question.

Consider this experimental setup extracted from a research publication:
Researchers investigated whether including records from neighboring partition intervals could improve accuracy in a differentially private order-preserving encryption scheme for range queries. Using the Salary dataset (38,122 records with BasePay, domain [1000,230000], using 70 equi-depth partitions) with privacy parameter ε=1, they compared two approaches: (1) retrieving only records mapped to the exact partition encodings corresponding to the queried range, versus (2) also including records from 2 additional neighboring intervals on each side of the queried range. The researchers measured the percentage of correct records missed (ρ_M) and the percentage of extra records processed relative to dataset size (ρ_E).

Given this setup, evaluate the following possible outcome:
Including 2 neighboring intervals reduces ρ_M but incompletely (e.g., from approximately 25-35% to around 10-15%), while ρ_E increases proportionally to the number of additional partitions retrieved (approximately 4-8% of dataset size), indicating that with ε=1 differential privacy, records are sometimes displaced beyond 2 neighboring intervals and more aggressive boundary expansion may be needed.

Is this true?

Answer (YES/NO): NO